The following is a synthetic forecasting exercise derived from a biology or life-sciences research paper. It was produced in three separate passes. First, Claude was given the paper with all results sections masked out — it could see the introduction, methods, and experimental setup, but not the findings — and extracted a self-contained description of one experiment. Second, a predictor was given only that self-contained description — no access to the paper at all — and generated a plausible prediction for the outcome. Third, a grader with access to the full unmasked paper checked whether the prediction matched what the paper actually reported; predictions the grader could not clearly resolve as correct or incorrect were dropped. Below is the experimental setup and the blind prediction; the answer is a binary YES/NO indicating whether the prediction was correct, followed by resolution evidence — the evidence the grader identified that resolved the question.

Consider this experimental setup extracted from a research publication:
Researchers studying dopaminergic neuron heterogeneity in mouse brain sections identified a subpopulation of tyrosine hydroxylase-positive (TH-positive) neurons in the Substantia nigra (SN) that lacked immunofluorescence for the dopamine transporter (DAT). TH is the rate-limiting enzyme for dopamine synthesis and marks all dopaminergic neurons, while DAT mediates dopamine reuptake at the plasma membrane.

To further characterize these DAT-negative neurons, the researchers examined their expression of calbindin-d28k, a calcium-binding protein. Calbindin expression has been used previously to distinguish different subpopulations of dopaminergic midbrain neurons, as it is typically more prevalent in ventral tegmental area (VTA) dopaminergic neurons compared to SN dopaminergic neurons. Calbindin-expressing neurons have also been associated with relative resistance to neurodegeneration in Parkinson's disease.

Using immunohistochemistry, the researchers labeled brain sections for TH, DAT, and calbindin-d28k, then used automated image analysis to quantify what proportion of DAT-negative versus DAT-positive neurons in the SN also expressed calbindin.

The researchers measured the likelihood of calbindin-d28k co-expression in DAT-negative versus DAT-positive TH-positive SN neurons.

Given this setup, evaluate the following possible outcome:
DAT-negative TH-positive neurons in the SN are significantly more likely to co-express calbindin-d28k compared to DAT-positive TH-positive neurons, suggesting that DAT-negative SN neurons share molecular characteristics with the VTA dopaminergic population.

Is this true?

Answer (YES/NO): YES